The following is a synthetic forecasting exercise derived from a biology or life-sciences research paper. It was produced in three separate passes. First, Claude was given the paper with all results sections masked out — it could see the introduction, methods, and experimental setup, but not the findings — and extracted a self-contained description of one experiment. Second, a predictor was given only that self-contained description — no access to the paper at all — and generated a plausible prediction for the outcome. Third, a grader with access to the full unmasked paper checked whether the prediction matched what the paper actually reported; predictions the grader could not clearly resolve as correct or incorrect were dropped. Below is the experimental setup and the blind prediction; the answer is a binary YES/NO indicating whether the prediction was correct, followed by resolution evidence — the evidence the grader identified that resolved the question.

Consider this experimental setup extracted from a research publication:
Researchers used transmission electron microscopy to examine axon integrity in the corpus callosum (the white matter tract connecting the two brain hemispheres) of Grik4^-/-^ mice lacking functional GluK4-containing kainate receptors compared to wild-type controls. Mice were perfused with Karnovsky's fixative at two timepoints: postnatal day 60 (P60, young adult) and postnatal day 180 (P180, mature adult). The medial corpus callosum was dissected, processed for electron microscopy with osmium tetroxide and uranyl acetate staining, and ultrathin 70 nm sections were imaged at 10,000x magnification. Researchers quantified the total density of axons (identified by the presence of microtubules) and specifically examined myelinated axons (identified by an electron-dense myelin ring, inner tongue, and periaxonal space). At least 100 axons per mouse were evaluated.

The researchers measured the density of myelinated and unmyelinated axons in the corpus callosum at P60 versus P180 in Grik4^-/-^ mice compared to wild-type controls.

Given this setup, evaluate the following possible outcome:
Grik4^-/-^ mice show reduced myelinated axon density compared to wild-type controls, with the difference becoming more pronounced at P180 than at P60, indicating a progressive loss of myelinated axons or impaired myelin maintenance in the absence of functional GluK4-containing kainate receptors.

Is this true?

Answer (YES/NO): NO